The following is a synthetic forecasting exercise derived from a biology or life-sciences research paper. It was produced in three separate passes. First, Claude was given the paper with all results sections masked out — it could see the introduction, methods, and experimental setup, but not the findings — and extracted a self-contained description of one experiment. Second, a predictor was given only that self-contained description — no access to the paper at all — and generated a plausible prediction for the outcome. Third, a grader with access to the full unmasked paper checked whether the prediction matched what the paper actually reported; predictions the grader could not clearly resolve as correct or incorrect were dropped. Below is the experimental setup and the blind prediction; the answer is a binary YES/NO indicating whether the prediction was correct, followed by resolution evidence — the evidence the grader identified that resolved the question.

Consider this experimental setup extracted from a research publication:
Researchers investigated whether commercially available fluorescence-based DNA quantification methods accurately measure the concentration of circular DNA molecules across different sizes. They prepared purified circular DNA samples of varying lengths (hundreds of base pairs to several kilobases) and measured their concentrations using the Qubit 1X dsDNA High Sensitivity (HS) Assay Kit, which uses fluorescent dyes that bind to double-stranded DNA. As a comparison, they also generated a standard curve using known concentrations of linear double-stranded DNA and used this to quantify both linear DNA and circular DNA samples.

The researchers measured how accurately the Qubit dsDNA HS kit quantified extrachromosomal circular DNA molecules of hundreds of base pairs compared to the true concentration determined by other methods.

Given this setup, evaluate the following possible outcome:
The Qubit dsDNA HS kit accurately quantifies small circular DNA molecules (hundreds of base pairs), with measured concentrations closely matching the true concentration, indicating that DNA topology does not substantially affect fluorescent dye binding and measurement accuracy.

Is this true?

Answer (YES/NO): NO